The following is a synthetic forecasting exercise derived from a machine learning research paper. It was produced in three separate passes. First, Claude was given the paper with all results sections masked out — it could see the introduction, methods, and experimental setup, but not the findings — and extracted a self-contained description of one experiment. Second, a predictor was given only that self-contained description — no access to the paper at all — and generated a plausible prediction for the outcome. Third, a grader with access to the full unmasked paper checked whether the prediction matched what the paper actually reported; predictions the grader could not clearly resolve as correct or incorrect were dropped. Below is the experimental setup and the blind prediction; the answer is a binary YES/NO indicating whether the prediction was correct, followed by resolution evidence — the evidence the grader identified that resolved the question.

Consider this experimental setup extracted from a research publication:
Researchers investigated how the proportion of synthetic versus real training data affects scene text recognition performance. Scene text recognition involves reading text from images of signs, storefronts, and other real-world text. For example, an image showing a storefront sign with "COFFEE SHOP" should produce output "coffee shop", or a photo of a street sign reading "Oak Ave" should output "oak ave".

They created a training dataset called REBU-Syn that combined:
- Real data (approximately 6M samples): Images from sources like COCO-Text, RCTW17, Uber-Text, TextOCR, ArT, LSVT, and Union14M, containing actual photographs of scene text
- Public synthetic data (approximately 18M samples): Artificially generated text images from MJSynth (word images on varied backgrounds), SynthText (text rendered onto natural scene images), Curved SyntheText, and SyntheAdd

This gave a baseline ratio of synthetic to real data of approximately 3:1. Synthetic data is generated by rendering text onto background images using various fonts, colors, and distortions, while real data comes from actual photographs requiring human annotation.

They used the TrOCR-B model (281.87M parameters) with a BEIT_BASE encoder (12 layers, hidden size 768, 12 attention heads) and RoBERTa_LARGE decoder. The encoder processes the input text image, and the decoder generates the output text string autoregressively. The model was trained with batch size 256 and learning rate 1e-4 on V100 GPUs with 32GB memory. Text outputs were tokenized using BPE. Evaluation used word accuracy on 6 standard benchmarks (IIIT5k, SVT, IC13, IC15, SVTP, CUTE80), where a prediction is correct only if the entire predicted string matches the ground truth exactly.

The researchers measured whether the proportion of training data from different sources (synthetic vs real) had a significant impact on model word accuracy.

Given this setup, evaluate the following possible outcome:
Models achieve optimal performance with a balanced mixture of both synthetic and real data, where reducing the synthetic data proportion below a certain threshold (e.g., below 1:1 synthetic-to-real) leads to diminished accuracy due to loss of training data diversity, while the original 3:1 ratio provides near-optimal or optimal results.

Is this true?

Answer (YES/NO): NO